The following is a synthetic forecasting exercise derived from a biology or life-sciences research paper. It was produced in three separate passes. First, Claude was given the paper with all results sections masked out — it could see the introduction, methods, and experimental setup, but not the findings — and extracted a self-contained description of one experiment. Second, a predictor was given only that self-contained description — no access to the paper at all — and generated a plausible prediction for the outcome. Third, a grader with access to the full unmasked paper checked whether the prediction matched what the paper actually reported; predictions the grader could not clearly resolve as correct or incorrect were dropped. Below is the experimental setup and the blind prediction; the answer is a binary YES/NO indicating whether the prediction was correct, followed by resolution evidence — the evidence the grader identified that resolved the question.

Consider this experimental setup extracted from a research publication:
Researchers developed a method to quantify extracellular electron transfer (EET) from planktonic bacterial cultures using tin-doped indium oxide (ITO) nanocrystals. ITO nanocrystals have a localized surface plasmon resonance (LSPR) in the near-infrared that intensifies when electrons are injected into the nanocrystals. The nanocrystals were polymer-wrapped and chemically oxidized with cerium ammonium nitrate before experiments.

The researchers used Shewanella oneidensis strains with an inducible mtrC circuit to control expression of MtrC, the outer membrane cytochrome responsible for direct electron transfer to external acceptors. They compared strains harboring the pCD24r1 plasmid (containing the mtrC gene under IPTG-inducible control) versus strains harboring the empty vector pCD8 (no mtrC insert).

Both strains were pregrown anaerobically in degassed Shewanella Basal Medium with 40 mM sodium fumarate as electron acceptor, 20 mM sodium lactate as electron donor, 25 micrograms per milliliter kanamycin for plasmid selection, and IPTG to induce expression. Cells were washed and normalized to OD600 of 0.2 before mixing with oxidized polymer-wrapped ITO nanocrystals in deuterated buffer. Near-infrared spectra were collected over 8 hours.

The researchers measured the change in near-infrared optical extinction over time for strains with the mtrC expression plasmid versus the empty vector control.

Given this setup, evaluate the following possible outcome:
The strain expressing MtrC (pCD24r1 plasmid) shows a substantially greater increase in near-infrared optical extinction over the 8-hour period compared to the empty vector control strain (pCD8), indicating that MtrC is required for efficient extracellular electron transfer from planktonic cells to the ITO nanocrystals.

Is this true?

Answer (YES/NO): NO